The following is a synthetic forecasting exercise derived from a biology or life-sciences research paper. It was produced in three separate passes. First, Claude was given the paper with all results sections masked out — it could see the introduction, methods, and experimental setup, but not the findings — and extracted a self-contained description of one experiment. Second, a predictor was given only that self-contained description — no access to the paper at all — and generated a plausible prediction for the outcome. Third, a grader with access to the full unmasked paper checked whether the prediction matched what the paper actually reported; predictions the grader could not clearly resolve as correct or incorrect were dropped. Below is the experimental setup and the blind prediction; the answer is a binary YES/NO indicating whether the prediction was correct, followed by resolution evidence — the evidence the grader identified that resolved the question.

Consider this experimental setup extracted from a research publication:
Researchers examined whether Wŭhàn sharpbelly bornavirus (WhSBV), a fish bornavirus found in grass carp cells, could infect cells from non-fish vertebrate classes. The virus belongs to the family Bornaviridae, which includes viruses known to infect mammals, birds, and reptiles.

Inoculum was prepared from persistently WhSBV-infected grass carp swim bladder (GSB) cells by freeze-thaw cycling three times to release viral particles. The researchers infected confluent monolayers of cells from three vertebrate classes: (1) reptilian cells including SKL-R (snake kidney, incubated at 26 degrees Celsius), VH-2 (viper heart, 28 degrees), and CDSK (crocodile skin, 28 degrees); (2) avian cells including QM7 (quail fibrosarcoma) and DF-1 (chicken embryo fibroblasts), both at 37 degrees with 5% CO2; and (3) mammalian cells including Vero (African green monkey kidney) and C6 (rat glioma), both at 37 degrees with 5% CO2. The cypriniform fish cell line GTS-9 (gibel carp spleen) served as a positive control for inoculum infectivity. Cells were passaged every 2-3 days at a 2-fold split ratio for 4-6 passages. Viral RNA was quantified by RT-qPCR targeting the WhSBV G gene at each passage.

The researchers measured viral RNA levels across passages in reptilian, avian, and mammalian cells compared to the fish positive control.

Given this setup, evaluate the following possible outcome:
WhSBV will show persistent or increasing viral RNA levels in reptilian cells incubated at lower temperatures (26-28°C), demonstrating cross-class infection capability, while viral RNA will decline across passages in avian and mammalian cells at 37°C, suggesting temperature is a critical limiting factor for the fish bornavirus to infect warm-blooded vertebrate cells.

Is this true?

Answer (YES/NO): NO